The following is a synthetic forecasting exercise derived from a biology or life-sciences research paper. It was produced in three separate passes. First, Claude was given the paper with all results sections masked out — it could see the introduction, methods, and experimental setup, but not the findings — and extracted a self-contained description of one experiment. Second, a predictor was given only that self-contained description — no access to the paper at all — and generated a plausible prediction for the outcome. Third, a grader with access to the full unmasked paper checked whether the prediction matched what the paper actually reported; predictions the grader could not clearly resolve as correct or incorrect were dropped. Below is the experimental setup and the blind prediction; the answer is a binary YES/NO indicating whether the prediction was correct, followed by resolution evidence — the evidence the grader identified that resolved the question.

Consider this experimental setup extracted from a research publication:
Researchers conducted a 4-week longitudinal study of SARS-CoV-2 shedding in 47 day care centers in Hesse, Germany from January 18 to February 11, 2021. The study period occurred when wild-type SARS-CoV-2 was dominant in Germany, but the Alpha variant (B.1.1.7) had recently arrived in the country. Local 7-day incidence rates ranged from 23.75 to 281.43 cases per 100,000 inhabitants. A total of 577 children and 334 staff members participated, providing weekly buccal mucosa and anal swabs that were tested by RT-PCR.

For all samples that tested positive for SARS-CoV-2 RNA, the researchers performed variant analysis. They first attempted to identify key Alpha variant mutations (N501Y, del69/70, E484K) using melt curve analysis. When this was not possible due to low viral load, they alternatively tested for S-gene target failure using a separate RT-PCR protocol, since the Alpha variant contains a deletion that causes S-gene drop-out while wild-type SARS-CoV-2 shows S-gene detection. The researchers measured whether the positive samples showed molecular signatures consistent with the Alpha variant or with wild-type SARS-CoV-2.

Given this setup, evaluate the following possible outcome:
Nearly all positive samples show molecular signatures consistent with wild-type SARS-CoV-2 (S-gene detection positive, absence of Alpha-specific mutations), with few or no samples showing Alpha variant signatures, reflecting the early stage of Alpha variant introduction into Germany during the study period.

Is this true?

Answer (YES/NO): YES